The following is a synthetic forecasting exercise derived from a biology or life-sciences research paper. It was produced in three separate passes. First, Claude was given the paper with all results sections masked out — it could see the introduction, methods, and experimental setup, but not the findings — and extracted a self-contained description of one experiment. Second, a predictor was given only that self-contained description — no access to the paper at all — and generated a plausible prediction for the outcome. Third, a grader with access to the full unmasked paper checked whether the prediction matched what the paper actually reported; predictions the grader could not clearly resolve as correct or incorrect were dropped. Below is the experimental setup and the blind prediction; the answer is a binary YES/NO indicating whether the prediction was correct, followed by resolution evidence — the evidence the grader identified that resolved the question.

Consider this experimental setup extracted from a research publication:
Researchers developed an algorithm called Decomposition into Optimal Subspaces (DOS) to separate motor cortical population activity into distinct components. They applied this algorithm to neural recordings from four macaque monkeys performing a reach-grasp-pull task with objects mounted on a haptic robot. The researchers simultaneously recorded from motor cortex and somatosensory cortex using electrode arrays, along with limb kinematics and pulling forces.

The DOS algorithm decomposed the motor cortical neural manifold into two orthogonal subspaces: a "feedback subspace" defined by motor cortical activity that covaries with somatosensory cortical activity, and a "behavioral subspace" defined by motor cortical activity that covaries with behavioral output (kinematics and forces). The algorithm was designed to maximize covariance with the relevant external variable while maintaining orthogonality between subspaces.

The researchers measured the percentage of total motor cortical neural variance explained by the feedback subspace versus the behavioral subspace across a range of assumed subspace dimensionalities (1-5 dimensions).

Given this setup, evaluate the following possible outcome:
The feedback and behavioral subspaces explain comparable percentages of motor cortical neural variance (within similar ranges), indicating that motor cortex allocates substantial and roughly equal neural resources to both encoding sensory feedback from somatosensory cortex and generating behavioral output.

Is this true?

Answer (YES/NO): NO